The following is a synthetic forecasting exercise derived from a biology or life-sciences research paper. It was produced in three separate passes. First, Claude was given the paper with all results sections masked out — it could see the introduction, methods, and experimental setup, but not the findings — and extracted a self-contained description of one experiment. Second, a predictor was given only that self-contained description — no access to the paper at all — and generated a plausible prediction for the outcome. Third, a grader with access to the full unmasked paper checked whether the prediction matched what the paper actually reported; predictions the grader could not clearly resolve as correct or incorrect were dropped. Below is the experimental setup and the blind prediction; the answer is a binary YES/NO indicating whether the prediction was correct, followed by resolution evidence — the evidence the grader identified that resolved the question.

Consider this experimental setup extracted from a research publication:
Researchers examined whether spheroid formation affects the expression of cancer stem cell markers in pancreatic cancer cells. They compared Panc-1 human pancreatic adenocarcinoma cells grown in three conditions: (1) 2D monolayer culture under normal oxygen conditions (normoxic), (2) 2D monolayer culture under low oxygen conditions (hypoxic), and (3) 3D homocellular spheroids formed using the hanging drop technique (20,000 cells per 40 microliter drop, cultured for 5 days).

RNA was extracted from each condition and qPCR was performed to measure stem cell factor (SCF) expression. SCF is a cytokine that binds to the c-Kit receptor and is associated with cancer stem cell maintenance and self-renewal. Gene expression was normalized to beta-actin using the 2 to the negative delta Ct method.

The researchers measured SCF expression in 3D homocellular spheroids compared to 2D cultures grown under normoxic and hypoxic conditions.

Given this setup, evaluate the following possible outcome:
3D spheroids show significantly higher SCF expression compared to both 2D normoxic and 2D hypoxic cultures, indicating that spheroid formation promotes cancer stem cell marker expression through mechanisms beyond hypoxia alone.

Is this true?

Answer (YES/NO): NO